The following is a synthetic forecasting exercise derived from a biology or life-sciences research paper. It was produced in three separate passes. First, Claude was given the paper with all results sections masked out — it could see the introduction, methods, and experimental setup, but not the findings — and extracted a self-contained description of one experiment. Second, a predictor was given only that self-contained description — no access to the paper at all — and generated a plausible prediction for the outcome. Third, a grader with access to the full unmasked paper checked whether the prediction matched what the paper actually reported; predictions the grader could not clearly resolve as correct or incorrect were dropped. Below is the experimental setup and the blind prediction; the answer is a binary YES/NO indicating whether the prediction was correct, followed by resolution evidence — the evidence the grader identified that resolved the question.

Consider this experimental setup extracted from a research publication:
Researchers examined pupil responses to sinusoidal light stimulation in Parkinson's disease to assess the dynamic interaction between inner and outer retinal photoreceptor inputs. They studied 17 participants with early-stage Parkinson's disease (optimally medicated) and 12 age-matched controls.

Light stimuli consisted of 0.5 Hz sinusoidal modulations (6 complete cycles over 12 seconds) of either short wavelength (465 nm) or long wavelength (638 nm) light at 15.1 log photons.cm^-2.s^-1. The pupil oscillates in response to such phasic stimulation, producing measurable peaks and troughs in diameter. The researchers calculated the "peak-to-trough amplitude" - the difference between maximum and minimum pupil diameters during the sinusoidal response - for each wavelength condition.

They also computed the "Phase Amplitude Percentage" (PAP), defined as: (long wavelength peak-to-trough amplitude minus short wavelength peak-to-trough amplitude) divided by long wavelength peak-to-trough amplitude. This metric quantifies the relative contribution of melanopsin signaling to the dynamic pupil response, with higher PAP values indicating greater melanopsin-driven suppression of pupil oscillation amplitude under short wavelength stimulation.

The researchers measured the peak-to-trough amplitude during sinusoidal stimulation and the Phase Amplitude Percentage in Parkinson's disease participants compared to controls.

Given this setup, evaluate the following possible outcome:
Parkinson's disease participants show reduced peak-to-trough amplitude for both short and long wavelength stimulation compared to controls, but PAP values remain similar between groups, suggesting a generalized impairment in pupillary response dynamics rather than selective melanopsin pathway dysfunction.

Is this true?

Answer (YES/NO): NO